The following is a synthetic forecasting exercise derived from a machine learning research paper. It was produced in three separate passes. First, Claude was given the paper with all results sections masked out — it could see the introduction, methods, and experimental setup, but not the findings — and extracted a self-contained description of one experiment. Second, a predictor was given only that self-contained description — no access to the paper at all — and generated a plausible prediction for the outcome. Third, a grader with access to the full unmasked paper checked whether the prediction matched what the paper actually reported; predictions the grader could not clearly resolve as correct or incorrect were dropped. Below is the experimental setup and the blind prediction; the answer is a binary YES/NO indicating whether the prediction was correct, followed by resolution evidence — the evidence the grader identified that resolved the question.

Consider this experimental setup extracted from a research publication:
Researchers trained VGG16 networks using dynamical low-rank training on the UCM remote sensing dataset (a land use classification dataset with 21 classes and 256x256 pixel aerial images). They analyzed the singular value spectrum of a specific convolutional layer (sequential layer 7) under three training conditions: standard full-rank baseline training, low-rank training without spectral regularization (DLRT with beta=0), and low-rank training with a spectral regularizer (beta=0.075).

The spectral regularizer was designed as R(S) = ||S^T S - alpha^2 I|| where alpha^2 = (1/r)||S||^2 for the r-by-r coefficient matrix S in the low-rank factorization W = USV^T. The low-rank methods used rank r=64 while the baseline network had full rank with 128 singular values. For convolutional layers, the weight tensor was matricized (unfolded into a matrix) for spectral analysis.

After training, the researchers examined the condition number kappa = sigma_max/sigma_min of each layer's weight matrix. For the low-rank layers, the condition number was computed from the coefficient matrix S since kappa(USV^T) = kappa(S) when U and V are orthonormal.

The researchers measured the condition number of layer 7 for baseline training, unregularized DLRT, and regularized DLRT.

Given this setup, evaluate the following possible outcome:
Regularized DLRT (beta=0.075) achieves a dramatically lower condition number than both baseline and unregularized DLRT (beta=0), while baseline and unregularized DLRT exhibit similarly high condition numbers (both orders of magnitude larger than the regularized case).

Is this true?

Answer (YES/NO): NO